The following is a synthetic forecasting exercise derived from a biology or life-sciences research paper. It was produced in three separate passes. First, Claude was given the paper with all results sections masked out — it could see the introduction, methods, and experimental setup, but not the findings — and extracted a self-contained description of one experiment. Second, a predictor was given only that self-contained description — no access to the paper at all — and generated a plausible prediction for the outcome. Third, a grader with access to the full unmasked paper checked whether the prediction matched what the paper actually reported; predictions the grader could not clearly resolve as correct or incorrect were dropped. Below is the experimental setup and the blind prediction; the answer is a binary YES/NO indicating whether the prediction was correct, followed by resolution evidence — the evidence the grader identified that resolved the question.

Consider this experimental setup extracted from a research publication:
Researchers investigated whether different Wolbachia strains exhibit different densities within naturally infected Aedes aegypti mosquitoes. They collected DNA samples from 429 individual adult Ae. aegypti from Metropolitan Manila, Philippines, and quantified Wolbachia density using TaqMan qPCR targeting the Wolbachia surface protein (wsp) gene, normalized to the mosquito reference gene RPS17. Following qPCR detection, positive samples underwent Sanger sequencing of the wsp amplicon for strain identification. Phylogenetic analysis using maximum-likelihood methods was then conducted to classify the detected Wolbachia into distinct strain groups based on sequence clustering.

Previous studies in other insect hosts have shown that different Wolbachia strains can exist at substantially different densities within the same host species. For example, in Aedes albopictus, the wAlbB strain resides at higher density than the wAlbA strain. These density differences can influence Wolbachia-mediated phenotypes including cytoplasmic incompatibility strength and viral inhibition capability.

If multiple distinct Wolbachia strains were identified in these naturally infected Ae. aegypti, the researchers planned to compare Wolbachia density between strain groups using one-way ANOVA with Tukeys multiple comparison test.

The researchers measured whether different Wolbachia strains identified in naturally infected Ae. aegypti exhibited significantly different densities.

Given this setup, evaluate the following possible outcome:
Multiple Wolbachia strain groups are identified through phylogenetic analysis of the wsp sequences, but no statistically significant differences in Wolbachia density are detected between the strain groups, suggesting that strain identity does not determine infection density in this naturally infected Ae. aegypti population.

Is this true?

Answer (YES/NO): NO